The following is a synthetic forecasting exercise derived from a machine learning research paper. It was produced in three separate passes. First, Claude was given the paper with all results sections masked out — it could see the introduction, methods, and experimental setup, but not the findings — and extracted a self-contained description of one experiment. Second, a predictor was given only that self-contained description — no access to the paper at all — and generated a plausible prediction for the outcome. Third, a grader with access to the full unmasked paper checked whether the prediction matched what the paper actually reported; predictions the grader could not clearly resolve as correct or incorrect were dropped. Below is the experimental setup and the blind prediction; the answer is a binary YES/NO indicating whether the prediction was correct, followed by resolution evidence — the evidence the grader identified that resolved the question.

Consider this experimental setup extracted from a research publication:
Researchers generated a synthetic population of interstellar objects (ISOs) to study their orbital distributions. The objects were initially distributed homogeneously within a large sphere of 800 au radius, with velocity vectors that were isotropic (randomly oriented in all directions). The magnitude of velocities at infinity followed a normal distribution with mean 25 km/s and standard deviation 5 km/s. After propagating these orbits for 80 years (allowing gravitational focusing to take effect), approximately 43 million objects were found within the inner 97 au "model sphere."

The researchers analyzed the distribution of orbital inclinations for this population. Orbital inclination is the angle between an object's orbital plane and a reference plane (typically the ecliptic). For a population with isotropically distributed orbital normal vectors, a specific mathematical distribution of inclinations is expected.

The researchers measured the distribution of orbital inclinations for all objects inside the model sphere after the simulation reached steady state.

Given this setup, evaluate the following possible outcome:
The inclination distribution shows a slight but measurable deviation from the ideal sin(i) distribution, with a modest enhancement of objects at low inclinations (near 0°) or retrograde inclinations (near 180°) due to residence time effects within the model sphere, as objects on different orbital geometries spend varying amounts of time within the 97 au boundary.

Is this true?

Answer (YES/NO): NO